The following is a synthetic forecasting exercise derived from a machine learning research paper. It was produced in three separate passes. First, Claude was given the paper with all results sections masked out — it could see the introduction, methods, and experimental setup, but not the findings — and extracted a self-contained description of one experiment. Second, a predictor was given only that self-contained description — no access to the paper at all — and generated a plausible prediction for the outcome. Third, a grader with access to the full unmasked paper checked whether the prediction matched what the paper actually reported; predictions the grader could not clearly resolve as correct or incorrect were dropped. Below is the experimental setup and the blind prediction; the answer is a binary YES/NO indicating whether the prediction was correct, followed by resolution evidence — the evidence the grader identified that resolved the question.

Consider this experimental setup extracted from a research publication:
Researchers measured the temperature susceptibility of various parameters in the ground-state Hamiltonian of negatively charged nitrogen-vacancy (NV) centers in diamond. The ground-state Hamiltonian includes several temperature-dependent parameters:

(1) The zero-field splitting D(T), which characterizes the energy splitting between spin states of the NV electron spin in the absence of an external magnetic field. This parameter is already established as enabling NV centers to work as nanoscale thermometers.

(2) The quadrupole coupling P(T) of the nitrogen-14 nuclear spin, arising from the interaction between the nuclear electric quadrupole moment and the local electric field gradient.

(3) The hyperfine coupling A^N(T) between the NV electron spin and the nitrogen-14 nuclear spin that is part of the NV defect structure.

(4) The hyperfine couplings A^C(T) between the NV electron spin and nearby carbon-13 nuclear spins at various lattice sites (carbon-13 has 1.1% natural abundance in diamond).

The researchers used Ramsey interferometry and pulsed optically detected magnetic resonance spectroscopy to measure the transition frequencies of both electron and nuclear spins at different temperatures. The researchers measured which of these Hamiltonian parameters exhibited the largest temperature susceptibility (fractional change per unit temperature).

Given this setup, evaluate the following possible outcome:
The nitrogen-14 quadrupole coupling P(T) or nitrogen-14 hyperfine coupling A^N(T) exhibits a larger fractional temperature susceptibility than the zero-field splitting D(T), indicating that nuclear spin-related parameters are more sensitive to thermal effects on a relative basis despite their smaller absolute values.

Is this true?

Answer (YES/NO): YES